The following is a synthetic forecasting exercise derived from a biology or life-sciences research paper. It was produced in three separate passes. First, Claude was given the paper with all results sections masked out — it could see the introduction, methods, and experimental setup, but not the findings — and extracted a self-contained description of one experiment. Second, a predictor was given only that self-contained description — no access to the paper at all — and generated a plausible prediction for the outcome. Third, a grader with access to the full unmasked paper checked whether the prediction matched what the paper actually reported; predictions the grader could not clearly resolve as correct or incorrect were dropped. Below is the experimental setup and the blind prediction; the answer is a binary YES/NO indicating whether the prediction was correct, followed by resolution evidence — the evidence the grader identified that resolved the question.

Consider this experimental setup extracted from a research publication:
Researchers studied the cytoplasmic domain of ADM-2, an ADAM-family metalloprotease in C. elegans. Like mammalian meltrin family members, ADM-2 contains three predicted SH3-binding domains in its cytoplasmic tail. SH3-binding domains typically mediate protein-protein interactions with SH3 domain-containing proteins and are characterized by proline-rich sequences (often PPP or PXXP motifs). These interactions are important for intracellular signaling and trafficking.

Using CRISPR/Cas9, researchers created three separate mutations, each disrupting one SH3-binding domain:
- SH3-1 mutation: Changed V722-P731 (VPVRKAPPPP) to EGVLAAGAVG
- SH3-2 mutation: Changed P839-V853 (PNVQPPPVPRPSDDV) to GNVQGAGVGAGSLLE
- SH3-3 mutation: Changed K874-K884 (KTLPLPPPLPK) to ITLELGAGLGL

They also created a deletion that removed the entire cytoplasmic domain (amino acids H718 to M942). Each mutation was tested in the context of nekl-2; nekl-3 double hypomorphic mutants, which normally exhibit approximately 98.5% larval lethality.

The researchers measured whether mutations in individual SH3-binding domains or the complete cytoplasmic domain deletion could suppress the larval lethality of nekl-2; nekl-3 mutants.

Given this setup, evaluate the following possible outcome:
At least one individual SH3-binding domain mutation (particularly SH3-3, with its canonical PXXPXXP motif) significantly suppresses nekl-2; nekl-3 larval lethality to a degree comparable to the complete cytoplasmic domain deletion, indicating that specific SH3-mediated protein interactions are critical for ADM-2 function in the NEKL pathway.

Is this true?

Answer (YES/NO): NO